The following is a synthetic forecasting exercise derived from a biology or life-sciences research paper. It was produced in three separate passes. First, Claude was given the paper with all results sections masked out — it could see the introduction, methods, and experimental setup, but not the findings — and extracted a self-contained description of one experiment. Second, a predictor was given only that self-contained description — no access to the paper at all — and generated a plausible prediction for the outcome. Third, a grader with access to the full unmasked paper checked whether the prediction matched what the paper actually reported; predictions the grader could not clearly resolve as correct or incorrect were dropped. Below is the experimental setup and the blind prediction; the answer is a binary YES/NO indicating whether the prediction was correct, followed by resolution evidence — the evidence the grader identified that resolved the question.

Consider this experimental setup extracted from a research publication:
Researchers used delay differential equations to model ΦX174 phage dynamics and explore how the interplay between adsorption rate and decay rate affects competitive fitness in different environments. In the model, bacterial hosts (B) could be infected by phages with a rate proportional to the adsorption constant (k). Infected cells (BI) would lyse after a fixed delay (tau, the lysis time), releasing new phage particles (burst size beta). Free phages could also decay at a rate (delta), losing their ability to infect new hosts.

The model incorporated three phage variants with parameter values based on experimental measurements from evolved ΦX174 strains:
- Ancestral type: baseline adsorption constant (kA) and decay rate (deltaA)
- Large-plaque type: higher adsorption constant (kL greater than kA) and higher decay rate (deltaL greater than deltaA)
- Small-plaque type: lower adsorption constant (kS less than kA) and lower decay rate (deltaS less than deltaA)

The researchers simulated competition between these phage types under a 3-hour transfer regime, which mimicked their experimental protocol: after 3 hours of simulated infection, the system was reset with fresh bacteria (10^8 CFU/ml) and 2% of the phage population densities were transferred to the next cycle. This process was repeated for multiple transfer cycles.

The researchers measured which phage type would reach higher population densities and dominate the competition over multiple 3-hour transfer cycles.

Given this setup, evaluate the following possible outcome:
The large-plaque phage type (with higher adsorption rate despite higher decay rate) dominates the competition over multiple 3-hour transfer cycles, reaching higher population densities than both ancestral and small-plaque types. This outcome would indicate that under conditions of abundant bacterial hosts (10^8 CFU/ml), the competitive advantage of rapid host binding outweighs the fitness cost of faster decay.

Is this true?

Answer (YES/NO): NO